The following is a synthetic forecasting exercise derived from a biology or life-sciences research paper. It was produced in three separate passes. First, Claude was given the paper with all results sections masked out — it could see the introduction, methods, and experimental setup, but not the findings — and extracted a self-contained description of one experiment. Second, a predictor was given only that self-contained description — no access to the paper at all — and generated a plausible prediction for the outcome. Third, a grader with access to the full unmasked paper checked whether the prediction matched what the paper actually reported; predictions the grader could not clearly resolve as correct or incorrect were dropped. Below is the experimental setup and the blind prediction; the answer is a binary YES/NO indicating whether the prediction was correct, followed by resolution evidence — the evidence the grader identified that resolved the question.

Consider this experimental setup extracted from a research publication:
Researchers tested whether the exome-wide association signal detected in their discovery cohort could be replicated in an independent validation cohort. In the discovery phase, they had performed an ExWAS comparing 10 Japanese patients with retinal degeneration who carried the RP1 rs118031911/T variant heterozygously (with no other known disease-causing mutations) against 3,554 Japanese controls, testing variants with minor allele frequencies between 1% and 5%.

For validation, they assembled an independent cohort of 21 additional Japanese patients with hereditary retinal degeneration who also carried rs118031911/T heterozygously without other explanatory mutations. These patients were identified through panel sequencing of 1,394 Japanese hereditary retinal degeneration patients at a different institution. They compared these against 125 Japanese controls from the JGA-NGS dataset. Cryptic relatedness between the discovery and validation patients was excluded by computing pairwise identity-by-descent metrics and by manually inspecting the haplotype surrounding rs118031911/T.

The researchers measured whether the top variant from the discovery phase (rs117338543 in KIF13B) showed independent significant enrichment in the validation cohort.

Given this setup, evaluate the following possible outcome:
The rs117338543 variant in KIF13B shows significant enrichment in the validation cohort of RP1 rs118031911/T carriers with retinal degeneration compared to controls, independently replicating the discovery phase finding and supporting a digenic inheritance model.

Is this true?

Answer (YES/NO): YES